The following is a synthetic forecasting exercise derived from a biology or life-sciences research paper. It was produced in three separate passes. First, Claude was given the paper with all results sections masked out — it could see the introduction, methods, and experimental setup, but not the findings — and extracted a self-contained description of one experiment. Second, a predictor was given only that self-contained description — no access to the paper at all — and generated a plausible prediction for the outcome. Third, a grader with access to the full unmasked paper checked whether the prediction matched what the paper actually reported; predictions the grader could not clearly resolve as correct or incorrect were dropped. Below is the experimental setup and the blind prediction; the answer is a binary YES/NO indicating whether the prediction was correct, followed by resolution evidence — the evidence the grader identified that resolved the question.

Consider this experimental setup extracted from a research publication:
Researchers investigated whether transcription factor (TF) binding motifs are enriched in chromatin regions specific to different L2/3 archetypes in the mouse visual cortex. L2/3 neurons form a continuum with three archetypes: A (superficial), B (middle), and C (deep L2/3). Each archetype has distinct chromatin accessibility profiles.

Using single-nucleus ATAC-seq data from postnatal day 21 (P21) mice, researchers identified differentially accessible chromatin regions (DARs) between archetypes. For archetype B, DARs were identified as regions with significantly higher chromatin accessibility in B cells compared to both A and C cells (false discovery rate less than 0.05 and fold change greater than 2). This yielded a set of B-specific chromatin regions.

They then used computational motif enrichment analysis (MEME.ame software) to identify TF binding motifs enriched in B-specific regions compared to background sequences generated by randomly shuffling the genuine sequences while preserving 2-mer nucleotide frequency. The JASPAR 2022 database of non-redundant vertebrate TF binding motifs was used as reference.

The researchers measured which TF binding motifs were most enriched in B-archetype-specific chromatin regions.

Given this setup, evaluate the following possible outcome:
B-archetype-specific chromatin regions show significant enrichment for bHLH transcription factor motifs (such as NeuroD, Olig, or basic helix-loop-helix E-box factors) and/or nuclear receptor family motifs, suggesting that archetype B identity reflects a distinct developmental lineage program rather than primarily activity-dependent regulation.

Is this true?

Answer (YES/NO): NO